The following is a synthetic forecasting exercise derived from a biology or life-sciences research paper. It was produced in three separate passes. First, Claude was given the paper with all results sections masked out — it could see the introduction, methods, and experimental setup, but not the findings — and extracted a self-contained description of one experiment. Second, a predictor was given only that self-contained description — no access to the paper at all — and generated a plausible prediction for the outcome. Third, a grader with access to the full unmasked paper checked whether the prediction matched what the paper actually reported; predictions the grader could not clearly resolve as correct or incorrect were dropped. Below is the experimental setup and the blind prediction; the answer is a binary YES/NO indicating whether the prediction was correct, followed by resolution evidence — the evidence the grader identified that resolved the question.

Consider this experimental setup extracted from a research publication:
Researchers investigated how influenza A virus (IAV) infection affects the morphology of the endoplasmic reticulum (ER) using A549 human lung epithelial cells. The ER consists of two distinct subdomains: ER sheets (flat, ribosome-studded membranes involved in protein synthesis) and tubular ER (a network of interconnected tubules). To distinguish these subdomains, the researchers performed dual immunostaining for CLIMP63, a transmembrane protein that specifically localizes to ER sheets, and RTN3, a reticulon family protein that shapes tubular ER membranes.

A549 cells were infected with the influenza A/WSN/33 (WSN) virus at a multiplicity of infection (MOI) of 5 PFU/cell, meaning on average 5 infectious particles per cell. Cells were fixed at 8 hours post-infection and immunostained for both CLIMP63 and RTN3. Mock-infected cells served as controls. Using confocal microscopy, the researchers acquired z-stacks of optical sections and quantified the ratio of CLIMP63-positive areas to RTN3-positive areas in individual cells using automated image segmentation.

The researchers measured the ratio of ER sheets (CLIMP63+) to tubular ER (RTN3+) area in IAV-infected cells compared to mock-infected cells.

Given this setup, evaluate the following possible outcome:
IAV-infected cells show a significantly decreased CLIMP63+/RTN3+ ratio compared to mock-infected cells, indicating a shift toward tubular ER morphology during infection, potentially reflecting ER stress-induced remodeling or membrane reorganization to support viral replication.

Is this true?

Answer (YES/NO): NO